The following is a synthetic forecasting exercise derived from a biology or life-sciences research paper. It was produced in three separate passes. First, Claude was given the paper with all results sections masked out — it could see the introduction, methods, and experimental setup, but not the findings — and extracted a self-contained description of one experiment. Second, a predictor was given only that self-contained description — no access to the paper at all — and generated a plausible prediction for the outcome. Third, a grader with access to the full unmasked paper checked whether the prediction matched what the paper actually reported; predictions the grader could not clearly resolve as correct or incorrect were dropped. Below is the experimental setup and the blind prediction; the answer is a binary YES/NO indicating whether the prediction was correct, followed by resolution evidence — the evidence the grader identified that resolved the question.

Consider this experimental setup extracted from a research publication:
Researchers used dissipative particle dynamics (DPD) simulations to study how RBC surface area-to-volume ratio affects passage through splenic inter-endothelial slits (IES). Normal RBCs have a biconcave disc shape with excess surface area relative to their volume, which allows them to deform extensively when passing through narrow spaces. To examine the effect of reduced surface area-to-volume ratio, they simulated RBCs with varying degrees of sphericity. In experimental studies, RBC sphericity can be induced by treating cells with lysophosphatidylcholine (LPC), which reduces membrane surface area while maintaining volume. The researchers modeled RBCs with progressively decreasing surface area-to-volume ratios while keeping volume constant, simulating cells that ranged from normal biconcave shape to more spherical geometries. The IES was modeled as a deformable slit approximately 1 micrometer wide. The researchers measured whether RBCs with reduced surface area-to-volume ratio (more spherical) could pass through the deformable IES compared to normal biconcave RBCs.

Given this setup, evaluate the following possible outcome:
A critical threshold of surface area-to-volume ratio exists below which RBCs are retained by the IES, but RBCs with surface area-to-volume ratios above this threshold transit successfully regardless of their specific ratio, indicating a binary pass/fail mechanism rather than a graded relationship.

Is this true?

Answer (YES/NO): NO